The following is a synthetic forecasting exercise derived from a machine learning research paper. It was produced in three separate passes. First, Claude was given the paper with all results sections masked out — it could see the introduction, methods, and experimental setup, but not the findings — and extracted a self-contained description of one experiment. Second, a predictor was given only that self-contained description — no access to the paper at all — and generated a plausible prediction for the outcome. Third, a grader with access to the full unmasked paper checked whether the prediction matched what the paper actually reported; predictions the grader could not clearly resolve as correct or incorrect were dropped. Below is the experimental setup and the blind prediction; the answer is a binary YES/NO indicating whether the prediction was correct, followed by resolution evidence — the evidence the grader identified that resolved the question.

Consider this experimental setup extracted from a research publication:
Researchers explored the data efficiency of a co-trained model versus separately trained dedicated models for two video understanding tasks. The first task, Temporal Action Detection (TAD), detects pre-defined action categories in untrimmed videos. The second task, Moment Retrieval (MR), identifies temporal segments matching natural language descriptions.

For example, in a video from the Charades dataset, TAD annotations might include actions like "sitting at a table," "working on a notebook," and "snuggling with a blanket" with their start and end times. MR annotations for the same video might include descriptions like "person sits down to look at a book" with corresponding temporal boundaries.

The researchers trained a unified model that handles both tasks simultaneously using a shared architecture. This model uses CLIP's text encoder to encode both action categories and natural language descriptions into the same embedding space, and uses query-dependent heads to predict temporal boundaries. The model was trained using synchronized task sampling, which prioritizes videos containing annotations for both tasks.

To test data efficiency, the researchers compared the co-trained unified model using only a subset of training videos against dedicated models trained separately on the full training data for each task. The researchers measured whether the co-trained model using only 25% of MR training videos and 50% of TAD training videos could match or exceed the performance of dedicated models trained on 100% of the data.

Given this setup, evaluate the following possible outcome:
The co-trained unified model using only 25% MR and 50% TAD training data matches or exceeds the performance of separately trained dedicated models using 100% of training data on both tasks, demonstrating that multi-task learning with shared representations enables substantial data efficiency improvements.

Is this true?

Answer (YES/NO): YES